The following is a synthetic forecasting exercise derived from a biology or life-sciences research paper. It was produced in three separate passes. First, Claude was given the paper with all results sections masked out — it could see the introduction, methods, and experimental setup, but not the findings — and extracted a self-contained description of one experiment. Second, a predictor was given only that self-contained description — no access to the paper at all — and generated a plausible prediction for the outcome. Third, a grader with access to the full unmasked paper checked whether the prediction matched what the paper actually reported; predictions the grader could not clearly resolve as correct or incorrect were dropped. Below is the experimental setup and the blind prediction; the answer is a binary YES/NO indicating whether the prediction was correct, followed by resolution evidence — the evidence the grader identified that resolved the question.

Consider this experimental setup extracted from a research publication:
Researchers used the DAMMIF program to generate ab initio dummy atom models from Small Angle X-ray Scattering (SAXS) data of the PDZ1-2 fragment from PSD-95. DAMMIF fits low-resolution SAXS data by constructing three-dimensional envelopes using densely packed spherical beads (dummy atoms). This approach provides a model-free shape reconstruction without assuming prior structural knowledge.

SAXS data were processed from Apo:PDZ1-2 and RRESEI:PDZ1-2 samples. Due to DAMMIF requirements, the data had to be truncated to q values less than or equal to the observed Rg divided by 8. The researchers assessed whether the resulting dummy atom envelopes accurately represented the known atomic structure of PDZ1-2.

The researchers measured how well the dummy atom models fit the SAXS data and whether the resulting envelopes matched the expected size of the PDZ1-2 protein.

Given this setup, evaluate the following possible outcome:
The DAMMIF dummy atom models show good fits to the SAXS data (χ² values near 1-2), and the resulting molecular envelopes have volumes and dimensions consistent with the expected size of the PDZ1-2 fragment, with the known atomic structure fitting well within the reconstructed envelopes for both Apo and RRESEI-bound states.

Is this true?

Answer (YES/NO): NO